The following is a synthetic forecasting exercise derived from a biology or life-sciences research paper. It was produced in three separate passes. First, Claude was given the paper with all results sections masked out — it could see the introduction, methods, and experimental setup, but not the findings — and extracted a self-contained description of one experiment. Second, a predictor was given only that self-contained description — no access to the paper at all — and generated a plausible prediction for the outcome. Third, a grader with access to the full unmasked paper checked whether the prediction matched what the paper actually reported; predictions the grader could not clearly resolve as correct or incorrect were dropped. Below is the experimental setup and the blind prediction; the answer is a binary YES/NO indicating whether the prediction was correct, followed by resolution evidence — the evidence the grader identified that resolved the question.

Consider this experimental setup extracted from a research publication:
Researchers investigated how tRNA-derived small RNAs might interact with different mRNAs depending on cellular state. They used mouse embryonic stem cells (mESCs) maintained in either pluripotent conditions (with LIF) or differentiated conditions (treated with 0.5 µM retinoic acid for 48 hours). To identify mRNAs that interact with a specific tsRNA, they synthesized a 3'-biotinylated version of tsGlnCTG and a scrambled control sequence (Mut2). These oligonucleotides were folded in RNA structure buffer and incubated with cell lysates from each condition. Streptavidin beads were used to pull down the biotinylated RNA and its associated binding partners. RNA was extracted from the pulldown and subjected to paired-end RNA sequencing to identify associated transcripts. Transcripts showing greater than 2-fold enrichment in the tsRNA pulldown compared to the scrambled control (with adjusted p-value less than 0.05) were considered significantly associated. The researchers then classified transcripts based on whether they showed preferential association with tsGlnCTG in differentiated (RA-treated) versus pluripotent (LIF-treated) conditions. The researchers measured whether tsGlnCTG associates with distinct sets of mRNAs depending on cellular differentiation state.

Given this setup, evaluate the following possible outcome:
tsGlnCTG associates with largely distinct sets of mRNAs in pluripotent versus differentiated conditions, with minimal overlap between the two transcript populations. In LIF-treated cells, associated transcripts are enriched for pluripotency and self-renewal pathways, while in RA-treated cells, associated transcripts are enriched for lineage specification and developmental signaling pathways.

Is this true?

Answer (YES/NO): NO